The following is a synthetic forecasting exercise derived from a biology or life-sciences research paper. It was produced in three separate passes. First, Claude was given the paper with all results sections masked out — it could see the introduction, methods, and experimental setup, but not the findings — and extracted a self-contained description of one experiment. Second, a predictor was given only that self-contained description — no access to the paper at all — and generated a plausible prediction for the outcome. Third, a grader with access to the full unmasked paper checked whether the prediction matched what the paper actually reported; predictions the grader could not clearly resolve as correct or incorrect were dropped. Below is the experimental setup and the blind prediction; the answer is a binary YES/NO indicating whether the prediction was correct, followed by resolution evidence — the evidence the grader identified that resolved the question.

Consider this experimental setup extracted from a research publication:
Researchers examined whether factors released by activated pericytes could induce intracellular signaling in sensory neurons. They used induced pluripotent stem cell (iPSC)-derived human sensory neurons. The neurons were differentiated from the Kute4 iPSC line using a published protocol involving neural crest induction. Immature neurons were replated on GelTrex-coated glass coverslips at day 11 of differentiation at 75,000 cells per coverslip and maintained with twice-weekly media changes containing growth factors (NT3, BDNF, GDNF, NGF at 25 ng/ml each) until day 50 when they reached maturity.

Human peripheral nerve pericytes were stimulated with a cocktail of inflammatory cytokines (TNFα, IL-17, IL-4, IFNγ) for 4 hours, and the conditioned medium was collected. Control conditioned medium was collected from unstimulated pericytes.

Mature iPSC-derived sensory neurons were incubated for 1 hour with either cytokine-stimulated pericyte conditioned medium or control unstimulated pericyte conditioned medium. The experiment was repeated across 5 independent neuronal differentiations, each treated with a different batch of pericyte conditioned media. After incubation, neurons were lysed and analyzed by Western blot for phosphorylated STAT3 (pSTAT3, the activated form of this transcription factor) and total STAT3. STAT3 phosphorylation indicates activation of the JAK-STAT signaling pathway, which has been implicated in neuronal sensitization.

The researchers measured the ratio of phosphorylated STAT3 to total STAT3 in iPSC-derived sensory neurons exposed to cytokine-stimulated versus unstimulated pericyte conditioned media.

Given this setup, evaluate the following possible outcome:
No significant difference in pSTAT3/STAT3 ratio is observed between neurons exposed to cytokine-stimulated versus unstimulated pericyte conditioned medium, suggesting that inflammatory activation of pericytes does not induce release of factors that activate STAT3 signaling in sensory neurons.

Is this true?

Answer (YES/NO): NO